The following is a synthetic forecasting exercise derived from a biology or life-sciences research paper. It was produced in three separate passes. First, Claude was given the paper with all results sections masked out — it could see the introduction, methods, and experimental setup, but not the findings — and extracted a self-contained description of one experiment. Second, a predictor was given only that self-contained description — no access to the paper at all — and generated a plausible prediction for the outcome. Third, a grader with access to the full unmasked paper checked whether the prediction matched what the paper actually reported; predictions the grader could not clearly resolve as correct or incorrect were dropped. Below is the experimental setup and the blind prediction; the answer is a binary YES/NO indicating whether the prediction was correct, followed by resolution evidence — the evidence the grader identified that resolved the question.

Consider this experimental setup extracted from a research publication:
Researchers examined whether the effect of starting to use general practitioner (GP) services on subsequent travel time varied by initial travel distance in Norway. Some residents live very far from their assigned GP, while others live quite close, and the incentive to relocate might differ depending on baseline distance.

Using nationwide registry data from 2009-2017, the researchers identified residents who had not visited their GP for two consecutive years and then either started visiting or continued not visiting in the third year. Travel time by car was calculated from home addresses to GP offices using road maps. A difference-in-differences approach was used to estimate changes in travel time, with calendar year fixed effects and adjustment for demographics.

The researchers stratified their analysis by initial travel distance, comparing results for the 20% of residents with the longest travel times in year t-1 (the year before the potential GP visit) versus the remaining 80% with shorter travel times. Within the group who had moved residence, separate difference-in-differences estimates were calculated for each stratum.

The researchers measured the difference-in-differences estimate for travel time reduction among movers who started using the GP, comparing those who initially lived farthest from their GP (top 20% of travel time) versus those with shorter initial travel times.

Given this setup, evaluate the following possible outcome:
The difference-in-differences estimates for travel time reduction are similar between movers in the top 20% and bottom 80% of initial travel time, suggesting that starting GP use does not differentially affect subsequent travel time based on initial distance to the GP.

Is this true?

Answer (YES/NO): NO